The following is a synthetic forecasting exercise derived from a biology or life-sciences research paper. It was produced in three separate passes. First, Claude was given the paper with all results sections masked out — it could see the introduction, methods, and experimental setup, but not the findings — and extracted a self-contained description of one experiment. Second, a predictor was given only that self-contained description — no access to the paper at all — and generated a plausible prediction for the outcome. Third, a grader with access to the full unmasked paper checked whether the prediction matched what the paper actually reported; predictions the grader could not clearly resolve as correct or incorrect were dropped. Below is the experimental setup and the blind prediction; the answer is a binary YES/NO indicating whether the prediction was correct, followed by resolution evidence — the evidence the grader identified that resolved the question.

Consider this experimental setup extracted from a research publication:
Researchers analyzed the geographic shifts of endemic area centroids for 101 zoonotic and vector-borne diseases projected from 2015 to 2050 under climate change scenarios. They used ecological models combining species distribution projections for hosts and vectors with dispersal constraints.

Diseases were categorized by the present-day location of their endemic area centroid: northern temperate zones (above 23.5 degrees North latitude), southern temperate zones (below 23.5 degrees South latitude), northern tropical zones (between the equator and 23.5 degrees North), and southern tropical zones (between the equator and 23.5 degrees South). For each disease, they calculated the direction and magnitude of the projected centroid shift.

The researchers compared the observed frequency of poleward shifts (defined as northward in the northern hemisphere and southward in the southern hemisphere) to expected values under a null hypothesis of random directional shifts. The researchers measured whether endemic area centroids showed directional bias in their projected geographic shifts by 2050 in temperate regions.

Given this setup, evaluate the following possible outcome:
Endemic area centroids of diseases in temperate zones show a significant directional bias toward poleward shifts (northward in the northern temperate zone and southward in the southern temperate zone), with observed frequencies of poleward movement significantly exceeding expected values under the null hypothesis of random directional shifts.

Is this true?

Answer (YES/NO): YES